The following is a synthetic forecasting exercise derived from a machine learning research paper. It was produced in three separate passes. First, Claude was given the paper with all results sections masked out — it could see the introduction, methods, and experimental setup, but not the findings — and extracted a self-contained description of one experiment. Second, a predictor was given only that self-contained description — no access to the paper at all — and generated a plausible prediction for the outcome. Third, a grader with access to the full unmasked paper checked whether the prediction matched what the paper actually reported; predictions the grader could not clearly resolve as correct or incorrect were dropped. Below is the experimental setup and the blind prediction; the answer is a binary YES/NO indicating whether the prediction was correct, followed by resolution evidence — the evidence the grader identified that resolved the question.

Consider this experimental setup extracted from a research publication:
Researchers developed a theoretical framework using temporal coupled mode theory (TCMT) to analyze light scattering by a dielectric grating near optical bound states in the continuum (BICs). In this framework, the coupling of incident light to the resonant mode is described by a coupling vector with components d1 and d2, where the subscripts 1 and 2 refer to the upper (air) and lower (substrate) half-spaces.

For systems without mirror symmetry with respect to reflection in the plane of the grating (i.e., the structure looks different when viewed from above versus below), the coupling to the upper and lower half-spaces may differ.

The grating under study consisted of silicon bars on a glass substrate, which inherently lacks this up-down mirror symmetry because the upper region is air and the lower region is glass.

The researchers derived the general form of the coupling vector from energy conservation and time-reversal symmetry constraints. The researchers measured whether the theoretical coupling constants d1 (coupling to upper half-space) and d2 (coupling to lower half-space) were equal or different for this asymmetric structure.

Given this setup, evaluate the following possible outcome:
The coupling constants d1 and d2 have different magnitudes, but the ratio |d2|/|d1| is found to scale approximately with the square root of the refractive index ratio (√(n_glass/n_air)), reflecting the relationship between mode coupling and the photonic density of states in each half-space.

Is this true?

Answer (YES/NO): NO